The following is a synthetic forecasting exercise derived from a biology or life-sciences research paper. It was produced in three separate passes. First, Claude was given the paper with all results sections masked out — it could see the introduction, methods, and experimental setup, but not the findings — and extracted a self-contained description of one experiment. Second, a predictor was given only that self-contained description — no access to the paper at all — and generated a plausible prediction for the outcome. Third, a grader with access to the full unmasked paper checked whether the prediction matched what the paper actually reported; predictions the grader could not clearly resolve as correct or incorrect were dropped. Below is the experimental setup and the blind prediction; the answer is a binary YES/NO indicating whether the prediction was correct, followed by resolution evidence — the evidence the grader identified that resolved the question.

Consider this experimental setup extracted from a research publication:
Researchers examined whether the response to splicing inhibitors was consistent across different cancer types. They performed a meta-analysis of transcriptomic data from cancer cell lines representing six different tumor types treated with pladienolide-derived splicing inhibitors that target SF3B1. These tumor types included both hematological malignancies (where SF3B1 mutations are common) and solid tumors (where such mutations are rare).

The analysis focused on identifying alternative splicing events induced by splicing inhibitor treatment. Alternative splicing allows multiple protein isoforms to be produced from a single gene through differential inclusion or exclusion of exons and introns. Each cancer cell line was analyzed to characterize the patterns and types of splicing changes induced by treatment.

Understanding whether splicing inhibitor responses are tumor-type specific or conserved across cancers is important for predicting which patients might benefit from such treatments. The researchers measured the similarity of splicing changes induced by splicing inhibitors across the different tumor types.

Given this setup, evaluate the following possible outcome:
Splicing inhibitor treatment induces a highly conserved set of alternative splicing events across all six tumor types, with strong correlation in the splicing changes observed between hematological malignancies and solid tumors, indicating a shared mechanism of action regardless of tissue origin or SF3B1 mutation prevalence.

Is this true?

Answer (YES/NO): YES